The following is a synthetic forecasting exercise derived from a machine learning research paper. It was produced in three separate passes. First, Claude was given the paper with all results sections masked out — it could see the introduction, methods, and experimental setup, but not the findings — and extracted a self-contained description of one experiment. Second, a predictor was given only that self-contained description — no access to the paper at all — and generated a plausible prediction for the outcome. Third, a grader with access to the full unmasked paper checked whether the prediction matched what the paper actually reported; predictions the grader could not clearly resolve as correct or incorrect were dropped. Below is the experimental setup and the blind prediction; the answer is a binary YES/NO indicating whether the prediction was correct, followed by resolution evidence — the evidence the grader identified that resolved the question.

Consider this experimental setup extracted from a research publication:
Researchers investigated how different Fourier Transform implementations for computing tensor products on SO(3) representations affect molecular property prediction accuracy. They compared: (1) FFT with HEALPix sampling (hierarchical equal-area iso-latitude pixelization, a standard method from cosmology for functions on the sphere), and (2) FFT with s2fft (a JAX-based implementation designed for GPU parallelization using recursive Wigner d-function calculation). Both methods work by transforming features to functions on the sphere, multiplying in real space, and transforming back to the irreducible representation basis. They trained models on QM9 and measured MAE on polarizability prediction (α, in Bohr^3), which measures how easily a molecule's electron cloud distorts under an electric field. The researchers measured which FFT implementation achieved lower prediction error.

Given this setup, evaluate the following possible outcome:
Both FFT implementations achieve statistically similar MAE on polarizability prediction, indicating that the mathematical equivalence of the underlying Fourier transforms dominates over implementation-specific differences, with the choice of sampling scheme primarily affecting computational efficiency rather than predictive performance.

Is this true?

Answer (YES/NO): NO